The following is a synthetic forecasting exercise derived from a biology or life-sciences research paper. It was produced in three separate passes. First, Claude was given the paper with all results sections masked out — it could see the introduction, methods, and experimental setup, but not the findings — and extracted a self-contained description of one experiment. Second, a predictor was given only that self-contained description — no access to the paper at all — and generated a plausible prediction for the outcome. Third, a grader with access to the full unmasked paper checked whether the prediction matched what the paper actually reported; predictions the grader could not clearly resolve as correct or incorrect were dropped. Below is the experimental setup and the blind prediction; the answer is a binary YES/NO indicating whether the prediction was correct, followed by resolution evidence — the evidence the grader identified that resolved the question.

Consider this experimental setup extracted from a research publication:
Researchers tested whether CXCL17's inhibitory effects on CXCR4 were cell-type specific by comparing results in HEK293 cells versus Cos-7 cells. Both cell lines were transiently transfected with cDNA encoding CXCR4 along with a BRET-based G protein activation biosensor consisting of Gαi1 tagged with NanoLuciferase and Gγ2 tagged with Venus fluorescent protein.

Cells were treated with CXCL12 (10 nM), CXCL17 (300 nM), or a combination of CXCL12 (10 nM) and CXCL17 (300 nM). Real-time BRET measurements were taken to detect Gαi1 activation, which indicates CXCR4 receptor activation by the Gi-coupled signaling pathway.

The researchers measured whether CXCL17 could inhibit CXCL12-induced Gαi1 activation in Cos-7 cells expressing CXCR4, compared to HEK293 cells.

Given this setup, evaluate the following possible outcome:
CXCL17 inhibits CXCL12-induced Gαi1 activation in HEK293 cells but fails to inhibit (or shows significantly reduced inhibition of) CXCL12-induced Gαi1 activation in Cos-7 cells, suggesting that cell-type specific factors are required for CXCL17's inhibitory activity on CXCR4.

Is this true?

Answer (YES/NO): NO